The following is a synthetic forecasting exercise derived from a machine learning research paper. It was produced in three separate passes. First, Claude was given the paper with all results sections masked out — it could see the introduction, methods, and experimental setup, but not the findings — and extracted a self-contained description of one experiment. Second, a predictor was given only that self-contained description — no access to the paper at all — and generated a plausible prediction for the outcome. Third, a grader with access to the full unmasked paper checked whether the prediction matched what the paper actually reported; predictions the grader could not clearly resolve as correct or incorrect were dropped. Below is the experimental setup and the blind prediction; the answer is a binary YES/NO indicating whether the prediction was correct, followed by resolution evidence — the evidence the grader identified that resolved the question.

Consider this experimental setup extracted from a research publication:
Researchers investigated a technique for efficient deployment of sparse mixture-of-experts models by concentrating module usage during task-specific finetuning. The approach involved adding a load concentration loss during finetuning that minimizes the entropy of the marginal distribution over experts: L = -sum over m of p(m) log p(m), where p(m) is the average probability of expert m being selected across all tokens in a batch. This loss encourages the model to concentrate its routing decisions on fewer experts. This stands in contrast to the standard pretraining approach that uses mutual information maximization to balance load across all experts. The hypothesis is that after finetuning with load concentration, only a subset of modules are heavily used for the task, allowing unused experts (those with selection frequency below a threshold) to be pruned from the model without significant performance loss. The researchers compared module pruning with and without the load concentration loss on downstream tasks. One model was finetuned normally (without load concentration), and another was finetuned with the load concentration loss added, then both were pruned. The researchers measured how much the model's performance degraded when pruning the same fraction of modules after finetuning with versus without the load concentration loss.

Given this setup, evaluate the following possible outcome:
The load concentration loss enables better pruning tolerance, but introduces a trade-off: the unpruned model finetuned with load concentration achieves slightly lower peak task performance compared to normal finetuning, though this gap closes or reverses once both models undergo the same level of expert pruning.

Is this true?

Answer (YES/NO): YES